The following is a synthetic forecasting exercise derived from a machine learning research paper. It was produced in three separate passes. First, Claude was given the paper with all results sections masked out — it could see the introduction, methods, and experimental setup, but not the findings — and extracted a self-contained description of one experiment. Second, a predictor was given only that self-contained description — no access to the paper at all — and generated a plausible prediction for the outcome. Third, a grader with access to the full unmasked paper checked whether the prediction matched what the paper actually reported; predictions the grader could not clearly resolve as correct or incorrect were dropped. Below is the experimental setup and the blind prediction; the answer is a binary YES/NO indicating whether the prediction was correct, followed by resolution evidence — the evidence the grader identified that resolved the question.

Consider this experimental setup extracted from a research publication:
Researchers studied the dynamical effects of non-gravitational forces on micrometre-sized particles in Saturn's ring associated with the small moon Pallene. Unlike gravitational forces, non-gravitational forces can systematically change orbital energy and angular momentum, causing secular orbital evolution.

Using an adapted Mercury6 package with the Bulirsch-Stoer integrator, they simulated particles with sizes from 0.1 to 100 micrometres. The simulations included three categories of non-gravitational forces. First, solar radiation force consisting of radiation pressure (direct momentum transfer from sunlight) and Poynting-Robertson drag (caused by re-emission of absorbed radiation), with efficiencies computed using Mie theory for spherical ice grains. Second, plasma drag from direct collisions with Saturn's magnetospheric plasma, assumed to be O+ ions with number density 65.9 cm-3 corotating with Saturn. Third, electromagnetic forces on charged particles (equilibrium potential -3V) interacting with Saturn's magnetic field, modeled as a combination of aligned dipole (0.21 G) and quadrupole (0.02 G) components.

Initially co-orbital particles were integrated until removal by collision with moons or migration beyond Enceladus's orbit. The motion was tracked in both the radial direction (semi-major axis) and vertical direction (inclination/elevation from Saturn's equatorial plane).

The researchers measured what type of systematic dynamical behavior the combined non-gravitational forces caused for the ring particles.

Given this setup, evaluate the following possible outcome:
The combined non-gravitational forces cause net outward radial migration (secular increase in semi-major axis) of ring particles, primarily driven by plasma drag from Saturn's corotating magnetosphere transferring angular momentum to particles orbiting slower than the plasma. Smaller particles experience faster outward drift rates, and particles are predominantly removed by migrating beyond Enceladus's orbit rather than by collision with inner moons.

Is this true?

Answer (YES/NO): YES